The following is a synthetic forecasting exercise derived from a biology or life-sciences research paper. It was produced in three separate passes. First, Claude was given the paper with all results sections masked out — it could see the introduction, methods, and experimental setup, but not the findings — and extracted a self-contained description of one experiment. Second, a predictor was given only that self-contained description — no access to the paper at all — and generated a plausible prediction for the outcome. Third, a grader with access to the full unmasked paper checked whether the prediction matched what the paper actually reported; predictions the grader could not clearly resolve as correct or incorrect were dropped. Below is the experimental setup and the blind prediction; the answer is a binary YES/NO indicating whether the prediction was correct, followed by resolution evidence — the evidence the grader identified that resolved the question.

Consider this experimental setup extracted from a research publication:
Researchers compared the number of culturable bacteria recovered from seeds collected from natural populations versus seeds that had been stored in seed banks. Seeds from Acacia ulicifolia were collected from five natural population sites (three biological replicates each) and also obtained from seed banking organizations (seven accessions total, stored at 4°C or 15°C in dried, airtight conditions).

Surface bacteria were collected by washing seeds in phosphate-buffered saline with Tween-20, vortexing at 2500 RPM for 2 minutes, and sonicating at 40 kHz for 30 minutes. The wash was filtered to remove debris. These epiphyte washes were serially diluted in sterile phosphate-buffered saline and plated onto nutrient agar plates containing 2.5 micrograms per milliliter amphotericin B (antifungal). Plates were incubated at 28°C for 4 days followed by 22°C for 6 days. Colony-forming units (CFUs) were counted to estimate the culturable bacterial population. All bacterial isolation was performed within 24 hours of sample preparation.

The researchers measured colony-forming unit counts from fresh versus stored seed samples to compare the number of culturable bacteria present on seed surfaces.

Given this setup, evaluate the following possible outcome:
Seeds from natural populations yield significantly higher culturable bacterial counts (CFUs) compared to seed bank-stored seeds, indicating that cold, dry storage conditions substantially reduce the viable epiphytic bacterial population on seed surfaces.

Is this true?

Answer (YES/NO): YES